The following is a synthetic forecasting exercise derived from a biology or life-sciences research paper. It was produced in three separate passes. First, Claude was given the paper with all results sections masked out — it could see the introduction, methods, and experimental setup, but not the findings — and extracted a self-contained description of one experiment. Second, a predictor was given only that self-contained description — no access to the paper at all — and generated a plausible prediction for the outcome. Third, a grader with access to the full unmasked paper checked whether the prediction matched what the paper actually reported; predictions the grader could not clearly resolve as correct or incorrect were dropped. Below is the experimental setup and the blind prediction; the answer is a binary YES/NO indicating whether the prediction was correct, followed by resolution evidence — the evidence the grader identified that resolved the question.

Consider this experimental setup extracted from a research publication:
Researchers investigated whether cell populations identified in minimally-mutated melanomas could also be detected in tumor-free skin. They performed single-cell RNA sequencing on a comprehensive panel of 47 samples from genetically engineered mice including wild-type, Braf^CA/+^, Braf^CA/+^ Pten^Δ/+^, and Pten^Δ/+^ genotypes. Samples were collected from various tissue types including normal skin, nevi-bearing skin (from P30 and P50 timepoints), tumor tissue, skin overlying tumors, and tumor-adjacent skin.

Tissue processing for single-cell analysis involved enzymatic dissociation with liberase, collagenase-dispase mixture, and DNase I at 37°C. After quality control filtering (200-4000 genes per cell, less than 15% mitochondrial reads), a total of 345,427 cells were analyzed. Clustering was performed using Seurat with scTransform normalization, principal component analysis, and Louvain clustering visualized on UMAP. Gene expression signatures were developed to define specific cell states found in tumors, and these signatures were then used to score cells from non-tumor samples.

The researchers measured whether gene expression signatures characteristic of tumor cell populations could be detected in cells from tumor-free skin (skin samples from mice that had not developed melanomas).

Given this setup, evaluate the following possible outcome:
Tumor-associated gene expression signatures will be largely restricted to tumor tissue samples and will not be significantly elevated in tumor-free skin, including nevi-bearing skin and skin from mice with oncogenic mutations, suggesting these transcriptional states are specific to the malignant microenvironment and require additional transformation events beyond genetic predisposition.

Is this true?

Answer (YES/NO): NO